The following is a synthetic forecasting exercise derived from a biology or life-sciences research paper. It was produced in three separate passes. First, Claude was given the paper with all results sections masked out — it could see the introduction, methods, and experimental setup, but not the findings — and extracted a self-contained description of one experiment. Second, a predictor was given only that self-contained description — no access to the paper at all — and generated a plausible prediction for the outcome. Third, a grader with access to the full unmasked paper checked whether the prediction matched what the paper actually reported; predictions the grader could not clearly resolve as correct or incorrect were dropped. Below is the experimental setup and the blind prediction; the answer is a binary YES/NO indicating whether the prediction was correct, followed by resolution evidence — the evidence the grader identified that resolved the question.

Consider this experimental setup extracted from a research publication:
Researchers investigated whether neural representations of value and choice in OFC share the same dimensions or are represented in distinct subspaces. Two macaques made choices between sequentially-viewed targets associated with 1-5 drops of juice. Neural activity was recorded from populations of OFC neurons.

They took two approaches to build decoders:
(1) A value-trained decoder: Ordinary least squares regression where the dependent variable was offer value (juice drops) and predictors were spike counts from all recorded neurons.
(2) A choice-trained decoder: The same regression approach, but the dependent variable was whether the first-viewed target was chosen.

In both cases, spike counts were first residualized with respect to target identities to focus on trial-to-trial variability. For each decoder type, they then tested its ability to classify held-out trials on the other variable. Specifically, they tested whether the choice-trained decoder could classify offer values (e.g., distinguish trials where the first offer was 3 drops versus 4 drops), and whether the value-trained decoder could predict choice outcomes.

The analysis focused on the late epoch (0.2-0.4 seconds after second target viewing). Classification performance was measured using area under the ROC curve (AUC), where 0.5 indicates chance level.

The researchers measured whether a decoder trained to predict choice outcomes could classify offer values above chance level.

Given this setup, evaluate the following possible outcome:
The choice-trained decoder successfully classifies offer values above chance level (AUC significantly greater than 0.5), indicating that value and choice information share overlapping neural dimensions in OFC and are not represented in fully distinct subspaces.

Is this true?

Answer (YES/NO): YES